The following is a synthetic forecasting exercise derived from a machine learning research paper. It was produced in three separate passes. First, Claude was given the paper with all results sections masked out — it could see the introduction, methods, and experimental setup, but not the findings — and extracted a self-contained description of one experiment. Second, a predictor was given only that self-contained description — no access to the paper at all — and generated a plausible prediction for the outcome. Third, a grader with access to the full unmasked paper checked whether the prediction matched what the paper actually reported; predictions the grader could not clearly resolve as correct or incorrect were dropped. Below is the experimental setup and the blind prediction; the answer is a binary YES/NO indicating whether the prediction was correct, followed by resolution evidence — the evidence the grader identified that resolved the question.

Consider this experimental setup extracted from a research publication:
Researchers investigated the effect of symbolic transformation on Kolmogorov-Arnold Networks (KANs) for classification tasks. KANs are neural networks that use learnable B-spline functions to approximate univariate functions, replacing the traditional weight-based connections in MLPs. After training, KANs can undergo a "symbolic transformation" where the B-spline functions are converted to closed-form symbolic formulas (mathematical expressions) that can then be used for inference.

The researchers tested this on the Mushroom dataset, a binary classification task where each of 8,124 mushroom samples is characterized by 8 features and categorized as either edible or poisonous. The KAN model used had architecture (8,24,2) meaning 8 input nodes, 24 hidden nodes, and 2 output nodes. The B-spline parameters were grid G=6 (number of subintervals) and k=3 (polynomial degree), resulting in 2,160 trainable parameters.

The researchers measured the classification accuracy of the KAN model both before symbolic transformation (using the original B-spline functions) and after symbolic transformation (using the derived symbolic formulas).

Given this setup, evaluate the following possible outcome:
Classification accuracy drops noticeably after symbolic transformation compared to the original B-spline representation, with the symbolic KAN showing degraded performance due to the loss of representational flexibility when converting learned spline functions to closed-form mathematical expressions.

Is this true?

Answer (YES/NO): YES